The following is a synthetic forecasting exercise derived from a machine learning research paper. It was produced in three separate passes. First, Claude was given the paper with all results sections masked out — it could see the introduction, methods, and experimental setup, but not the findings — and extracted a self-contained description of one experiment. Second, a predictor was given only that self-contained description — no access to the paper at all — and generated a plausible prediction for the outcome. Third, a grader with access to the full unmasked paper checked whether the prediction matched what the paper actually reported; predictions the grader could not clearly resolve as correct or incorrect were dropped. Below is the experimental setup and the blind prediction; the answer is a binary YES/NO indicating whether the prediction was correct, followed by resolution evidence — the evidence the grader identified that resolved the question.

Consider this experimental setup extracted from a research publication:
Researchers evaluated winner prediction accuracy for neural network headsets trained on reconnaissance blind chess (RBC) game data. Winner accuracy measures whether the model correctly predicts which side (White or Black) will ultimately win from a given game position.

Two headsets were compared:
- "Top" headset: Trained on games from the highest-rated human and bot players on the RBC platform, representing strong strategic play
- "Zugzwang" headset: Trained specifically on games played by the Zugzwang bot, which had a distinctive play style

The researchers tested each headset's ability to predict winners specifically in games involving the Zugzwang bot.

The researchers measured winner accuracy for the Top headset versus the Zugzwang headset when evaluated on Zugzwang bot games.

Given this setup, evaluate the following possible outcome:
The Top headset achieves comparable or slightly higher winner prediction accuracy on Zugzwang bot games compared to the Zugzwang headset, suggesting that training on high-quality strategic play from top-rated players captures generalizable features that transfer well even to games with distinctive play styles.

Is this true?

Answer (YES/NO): NO